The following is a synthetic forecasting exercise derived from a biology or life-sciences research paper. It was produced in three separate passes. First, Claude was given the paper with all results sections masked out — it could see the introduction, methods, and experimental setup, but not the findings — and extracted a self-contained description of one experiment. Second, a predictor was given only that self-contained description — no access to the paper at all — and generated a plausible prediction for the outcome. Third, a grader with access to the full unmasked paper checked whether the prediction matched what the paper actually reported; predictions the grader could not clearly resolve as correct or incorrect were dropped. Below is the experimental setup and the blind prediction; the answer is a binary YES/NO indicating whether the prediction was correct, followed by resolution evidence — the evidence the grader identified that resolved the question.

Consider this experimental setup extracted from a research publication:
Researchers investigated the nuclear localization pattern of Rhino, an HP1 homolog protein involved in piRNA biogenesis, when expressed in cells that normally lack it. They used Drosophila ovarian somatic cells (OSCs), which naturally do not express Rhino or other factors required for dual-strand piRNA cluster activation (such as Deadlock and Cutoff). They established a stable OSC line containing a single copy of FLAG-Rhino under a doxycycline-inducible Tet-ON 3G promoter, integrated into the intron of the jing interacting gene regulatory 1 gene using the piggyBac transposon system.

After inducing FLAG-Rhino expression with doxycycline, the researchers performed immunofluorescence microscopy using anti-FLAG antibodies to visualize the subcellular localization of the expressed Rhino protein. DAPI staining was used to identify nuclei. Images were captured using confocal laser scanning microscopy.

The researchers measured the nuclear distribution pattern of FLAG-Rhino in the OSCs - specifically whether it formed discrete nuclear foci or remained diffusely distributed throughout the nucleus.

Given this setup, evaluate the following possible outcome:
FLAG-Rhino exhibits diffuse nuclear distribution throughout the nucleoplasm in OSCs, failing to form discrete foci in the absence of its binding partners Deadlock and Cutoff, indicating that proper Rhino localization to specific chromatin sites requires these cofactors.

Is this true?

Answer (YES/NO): NO